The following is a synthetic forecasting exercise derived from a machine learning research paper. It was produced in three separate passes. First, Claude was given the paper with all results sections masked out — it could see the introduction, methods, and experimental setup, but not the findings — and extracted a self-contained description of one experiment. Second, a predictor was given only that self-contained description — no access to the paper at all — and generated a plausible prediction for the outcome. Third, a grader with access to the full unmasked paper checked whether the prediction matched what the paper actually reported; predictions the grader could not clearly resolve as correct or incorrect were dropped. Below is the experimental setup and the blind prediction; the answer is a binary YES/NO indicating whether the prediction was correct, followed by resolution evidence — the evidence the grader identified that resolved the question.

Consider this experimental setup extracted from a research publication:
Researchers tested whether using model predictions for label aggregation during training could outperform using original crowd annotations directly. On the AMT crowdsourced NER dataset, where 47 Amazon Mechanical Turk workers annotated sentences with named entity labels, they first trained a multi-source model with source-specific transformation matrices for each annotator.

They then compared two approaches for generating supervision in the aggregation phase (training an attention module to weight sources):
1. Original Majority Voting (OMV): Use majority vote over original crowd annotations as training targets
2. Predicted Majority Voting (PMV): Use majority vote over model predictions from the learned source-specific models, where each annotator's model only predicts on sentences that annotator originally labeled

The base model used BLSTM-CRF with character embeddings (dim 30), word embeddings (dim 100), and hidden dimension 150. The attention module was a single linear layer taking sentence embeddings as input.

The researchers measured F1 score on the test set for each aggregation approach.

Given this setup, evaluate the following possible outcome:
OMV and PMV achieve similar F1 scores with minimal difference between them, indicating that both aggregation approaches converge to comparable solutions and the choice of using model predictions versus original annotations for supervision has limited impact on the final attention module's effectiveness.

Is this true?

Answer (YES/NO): NO